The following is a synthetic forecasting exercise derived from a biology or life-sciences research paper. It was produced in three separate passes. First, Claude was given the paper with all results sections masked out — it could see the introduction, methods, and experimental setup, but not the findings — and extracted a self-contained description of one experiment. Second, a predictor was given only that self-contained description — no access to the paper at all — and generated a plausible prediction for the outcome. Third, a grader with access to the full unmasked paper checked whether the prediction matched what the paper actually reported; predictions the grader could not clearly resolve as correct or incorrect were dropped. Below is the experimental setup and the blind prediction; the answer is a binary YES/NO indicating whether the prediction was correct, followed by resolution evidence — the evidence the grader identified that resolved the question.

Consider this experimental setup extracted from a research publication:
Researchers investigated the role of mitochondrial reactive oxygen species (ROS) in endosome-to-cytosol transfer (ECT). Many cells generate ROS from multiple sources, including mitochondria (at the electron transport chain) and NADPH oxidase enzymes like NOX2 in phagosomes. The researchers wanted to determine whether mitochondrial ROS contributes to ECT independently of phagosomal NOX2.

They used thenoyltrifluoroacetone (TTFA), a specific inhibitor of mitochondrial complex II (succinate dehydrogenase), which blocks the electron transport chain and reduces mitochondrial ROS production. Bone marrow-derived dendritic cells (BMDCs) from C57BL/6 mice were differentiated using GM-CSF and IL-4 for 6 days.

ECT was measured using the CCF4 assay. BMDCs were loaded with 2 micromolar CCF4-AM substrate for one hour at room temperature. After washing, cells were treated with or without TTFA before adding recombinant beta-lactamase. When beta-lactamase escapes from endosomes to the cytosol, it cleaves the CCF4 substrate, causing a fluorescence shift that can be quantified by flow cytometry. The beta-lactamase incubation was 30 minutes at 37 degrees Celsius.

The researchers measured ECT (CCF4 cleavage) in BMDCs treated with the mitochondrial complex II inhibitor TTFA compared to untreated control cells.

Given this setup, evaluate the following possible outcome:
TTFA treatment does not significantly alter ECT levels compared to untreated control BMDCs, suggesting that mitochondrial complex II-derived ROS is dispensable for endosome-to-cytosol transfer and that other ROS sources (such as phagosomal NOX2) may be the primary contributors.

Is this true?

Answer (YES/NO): NO